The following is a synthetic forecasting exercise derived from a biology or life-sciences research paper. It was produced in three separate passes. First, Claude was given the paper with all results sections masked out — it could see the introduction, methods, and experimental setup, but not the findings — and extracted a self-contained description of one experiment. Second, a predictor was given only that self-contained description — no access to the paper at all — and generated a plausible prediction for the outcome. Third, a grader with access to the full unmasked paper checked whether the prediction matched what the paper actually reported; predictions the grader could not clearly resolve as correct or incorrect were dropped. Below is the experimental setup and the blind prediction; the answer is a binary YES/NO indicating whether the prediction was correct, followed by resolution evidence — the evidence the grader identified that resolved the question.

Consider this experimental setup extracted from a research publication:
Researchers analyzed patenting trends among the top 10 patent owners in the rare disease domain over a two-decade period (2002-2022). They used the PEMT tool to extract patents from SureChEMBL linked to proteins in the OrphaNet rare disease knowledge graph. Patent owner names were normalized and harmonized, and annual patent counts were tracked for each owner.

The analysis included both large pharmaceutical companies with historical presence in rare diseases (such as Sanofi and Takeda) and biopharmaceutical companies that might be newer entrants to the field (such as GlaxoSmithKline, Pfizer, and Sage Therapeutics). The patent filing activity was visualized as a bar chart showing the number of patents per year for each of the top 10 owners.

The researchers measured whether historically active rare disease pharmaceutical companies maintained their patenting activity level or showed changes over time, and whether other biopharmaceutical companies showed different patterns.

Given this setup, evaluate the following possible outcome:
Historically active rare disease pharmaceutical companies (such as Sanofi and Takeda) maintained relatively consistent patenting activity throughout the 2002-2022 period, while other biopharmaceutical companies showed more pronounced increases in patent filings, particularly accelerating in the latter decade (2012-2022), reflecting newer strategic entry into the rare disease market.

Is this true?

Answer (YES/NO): NO